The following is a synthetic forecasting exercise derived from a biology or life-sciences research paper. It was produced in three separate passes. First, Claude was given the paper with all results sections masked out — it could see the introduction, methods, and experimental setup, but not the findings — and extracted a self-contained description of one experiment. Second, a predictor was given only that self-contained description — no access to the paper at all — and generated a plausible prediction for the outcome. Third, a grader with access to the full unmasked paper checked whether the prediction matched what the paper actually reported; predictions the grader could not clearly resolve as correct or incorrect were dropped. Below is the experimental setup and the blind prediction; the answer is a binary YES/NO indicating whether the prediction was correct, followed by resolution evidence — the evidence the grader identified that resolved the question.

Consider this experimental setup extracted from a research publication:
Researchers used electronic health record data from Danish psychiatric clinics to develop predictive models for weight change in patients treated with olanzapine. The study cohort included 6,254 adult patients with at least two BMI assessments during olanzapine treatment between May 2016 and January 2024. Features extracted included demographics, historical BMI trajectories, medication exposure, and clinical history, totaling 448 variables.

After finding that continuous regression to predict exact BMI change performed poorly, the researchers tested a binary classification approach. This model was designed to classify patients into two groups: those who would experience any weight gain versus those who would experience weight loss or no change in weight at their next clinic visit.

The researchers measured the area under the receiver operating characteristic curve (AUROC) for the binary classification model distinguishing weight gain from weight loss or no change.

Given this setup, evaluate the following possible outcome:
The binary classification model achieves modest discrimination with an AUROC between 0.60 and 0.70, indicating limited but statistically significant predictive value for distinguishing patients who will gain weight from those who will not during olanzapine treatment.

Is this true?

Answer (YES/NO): NO